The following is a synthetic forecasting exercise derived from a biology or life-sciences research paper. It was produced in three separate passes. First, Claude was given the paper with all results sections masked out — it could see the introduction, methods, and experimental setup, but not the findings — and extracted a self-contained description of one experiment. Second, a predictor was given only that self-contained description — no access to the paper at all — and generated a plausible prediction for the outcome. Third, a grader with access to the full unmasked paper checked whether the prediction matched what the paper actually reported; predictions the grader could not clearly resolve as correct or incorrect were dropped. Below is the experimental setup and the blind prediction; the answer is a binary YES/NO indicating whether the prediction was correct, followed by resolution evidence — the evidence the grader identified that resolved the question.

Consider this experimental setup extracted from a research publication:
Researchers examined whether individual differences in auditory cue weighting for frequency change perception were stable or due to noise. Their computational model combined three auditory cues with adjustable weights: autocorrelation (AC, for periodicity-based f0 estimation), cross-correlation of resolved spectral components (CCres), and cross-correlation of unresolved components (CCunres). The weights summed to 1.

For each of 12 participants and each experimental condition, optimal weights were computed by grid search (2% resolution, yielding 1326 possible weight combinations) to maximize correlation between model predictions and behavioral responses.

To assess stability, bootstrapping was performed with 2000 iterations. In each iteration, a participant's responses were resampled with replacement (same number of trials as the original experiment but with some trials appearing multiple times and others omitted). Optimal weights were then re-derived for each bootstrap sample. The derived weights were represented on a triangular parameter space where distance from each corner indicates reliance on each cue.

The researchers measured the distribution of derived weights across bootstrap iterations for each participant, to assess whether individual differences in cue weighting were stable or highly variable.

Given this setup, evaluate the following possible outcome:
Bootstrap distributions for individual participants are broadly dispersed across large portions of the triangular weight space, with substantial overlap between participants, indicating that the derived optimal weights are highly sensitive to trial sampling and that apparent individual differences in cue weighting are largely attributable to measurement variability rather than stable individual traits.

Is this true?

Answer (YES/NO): NO